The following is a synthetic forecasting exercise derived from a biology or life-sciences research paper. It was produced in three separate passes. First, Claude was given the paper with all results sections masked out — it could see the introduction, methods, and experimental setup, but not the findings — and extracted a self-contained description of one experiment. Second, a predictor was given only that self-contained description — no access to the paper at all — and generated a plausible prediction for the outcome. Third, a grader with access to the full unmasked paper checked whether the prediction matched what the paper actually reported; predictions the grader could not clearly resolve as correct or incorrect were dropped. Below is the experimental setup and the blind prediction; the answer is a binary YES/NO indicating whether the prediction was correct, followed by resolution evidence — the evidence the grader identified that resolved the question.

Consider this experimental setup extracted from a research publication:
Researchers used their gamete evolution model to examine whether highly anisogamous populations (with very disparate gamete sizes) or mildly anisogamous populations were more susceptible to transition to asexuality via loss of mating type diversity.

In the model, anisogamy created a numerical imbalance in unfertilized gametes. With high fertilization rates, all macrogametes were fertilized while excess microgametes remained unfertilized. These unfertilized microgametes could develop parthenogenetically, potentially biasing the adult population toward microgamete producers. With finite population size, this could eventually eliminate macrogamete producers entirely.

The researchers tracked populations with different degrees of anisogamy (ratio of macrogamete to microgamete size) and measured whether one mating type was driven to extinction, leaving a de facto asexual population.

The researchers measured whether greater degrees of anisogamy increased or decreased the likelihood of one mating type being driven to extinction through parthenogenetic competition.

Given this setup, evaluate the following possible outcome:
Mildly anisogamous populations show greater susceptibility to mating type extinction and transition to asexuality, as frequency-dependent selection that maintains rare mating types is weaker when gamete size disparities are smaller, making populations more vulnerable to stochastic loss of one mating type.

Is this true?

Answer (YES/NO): NO